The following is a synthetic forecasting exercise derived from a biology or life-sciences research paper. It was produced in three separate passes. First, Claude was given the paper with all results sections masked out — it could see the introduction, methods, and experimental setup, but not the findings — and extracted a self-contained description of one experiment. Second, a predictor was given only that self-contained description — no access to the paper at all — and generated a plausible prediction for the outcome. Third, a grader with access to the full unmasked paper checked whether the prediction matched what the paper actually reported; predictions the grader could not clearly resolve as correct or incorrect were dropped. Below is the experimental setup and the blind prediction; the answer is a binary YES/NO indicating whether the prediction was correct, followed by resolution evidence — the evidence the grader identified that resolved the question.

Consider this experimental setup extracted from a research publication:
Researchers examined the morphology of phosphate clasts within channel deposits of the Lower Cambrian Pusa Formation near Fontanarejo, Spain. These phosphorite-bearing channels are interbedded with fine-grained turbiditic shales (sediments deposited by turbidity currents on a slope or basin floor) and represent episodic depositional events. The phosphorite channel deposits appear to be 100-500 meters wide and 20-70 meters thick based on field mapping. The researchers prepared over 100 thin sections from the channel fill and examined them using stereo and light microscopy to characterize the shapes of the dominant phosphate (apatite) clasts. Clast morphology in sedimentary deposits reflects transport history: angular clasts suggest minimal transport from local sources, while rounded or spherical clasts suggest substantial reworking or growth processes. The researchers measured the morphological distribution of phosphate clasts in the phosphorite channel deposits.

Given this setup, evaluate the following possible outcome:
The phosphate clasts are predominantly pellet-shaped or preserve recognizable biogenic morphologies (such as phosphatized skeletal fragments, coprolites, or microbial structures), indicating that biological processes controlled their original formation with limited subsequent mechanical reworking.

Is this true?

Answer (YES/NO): YES